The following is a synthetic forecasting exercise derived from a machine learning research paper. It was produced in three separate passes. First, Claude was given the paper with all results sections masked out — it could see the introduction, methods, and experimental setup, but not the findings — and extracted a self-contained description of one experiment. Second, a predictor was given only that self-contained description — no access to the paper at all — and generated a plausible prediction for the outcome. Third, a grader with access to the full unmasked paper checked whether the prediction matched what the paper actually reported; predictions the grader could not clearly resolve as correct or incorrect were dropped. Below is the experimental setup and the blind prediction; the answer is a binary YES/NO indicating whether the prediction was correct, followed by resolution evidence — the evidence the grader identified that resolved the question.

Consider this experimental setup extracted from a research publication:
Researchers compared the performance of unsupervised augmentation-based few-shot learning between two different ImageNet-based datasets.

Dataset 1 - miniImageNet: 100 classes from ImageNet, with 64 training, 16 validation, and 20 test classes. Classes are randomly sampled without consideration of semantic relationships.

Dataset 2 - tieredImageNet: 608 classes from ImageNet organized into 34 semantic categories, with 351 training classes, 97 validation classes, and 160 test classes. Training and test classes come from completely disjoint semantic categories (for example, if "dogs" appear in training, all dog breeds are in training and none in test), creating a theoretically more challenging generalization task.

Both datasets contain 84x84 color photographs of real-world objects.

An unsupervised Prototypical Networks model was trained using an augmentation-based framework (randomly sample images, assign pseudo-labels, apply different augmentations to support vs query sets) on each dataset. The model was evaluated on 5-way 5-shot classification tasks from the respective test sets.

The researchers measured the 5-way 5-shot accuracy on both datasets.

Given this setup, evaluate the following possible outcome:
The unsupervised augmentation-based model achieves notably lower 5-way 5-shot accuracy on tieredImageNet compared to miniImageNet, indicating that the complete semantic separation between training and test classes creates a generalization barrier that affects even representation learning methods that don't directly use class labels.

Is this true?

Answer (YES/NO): NO